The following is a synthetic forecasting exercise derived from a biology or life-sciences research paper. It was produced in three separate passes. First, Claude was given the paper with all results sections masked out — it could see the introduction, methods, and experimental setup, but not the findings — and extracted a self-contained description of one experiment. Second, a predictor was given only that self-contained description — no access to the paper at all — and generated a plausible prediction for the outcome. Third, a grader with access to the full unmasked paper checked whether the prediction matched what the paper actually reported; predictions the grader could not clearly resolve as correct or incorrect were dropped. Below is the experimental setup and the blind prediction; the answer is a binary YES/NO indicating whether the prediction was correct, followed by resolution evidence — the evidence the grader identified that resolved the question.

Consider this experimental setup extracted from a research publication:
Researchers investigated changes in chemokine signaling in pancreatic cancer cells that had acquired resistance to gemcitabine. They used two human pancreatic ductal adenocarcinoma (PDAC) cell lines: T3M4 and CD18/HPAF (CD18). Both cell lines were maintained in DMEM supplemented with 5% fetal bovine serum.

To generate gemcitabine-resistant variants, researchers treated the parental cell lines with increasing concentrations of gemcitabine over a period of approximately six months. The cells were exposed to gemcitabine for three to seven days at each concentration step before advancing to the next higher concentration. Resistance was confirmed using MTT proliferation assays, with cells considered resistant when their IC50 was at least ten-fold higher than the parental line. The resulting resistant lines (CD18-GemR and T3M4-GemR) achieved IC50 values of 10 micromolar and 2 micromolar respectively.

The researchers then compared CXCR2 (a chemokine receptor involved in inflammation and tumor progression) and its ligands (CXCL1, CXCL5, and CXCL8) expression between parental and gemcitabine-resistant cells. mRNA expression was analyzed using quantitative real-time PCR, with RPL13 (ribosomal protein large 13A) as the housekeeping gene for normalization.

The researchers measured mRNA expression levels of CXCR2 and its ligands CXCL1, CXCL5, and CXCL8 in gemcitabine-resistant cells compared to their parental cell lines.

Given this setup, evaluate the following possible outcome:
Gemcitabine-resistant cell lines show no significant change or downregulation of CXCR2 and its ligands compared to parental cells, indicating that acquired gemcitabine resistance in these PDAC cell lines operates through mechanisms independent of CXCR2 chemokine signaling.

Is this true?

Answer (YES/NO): NO